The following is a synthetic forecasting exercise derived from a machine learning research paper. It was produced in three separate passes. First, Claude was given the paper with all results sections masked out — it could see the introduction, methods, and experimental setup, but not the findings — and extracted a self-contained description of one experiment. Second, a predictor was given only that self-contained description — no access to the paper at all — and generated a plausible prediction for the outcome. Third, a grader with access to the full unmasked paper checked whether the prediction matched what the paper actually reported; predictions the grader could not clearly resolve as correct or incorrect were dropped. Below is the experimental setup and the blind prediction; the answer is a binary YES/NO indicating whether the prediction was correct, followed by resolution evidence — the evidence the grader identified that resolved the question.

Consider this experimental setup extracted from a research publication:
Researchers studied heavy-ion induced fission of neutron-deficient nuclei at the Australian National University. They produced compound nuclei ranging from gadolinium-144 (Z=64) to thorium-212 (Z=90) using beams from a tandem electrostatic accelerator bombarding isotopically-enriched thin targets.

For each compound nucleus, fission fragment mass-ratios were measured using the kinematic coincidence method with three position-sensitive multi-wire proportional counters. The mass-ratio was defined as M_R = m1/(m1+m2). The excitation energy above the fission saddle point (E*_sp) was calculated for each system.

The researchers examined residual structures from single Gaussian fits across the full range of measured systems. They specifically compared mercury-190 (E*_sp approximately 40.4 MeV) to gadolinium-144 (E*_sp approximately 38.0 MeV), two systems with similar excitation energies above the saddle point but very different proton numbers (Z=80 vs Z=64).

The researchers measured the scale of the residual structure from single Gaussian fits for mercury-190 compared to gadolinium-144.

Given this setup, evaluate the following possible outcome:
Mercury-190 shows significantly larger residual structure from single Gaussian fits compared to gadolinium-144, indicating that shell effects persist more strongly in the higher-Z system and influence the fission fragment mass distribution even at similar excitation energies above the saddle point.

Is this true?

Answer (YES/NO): NO